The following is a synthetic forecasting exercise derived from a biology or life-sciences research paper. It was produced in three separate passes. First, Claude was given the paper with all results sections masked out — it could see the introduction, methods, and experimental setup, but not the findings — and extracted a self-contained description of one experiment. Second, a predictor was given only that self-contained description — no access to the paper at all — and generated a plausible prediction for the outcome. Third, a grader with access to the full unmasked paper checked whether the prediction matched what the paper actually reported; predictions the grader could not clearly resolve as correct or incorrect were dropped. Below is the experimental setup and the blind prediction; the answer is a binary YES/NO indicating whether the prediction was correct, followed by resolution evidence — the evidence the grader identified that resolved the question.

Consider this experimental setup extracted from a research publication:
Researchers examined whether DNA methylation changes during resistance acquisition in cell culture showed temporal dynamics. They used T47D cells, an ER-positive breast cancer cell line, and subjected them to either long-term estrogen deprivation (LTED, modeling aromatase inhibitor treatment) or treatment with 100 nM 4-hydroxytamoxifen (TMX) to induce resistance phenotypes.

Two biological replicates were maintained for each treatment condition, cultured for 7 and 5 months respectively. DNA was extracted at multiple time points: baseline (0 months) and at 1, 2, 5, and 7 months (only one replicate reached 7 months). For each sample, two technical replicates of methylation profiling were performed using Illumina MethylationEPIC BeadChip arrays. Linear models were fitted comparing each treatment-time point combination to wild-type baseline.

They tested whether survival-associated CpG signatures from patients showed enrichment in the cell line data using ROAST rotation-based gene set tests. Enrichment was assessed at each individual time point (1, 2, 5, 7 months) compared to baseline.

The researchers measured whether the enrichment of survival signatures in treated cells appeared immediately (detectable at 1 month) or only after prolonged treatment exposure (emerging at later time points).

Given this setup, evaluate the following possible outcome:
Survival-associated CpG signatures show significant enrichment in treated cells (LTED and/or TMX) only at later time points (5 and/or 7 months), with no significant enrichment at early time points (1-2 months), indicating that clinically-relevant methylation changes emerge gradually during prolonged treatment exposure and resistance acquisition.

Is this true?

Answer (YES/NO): YES